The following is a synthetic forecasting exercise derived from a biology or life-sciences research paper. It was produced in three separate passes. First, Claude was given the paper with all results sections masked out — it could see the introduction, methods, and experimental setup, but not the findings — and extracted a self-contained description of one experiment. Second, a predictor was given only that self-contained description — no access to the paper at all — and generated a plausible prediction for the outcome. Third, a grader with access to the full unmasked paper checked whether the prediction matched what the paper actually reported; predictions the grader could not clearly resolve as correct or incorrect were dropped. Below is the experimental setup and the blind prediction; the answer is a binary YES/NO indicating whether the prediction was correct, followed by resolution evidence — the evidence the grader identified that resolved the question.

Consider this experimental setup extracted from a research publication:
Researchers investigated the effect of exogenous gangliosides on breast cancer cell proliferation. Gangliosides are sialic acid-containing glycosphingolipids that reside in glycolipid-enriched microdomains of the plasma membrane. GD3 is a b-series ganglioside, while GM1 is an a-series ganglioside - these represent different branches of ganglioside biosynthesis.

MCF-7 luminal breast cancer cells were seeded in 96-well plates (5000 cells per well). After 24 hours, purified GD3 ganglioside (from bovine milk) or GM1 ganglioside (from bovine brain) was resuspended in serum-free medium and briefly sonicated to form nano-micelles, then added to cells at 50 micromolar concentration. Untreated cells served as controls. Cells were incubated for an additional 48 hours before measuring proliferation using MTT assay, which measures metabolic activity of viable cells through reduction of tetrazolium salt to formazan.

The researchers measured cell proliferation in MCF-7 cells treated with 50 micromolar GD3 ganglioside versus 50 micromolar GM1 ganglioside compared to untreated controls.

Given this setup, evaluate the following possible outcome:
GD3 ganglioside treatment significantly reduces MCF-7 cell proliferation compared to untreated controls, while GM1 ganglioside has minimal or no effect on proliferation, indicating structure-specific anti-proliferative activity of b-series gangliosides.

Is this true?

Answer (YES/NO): NO